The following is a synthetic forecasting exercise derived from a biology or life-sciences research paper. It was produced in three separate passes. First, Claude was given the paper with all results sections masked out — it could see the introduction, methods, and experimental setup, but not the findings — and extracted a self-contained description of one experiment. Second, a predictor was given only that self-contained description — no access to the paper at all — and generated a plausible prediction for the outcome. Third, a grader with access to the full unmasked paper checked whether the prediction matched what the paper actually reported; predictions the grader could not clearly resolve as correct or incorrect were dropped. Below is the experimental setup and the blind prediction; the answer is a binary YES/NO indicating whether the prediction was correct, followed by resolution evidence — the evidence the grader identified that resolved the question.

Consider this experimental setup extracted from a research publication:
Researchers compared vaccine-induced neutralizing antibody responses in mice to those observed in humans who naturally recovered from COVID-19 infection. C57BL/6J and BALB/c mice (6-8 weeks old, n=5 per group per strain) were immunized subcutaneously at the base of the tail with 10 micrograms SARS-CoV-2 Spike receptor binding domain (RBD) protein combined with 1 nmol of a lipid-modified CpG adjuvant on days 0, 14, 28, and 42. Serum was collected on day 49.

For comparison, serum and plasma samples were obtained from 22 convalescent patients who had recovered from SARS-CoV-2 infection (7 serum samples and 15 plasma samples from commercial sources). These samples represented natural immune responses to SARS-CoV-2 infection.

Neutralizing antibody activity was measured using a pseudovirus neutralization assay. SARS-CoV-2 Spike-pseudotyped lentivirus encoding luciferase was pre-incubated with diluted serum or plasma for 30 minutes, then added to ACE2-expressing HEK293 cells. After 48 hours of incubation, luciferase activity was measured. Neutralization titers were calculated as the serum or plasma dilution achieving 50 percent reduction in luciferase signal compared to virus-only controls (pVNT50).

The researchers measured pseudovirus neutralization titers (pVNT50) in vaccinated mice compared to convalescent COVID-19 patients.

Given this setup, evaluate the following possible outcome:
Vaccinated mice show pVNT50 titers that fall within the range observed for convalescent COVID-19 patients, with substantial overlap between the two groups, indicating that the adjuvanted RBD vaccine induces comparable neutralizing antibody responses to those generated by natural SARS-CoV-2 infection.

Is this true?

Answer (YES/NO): NO